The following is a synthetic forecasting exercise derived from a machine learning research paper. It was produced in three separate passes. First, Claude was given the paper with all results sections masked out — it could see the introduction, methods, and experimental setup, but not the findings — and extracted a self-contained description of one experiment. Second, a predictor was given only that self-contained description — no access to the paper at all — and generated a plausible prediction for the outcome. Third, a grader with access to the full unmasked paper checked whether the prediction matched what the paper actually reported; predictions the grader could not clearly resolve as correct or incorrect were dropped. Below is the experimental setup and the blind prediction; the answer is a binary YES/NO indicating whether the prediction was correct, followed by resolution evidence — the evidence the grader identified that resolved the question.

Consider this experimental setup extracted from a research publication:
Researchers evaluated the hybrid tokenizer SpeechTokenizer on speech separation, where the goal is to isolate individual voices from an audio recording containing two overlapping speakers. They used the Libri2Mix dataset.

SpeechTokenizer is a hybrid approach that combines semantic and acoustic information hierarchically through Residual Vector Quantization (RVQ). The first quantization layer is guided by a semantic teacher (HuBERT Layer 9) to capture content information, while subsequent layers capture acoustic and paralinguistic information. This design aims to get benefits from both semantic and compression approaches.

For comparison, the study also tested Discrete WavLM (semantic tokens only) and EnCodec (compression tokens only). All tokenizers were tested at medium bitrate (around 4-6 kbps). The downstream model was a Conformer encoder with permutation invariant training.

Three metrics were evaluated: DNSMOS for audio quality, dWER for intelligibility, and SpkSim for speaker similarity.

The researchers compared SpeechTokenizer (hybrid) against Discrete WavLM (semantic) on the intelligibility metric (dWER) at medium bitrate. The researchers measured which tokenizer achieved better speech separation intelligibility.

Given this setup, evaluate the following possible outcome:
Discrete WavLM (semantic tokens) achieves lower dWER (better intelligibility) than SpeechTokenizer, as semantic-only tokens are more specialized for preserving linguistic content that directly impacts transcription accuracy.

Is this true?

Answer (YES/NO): YES